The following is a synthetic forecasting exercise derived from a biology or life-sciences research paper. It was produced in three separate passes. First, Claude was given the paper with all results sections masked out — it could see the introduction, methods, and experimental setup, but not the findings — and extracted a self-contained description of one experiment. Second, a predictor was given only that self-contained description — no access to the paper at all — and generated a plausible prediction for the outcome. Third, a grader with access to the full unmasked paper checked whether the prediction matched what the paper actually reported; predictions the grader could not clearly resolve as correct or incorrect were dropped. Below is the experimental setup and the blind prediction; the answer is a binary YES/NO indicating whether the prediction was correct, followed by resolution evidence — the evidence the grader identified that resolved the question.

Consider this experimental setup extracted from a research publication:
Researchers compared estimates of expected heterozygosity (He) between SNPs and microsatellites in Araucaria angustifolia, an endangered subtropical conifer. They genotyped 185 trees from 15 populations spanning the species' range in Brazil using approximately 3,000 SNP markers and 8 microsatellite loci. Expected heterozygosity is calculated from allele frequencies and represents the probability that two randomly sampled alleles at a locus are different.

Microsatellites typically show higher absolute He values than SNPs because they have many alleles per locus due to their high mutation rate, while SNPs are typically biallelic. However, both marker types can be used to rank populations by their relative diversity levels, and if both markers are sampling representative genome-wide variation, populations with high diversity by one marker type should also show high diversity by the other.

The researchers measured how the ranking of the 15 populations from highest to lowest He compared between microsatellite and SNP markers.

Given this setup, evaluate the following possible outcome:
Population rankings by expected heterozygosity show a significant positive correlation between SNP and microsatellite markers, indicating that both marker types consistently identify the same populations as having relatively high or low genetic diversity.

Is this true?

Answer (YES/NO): NO